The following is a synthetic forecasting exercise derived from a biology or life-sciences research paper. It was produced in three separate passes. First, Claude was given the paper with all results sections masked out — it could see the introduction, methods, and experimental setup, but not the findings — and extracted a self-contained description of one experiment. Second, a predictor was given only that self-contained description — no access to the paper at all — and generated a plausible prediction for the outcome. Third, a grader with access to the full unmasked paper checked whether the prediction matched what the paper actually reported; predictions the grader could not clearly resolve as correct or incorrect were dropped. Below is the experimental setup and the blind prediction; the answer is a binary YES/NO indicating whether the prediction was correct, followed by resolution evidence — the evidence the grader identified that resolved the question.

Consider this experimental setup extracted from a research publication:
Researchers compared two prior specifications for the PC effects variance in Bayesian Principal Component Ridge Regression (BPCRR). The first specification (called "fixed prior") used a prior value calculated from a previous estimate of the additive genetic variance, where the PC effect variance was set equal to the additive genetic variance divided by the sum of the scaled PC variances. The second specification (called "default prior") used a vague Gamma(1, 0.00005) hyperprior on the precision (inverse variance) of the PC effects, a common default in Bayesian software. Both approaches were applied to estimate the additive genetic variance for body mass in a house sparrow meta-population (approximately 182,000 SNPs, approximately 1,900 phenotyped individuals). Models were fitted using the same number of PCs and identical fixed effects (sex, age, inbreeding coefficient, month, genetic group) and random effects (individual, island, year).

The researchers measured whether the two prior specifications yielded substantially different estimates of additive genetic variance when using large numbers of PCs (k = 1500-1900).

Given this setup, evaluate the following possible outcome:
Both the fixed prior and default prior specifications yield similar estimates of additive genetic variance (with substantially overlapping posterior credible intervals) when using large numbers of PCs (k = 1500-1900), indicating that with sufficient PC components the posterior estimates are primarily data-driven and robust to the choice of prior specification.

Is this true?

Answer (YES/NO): YES